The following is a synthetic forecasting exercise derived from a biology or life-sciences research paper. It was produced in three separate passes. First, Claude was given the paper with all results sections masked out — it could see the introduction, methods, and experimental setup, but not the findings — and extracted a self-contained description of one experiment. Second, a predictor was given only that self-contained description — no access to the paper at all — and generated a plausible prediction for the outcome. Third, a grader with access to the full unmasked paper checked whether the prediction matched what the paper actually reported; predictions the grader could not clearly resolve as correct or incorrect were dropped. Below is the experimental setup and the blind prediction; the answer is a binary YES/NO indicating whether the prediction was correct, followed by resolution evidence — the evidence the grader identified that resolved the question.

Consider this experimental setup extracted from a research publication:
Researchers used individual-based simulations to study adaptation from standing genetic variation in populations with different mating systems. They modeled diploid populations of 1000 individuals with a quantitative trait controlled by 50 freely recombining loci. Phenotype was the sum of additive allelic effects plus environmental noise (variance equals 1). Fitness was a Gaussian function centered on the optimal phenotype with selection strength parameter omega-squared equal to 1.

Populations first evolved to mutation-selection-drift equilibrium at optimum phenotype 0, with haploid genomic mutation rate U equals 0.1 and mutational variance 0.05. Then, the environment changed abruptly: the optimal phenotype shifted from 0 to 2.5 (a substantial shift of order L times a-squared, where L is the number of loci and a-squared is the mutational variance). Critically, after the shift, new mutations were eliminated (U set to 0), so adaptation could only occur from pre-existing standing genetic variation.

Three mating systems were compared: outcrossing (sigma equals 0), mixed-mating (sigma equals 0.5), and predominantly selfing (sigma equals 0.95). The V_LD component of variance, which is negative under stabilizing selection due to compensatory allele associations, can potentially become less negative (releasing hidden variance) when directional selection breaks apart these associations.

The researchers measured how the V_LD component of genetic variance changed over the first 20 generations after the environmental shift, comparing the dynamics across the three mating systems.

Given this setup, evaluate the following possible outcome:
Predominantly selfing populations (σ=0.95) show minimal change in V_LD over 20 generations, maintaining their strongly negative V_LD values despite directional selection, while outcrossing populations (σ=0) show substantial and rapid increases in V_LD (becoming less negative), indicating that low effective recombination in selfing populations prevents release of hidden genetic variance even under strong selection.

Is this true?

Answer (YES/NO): NO